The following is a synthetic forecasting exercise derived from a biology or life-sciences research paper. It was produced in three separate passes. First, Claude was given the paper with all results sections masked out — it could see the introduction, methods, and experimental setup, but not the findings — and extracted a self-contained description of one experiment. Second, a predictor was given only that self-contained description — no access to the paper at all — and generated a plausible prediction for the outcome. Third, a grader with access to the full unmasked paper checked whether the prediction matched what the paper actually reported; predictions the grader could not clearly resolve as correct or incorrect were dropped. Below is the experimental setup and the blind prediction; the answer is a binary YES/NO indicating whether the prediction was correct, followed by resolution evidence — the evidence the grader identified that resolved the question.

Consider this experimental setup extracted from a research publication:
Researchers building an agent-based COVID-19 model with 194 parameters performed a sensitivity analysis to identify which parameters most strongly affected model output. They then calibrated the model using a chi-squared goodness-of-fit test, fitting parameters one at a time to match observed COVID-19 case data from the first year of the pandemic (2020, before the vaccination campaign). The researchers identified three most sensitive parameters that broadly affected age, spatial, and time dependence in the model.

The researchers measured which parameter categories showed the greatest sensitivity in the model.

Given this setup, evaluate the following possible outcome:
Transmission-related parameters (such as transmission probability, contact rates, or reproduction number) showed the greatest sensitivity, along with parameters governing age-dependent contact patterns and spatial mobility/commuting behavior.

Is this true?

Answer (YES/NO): NO